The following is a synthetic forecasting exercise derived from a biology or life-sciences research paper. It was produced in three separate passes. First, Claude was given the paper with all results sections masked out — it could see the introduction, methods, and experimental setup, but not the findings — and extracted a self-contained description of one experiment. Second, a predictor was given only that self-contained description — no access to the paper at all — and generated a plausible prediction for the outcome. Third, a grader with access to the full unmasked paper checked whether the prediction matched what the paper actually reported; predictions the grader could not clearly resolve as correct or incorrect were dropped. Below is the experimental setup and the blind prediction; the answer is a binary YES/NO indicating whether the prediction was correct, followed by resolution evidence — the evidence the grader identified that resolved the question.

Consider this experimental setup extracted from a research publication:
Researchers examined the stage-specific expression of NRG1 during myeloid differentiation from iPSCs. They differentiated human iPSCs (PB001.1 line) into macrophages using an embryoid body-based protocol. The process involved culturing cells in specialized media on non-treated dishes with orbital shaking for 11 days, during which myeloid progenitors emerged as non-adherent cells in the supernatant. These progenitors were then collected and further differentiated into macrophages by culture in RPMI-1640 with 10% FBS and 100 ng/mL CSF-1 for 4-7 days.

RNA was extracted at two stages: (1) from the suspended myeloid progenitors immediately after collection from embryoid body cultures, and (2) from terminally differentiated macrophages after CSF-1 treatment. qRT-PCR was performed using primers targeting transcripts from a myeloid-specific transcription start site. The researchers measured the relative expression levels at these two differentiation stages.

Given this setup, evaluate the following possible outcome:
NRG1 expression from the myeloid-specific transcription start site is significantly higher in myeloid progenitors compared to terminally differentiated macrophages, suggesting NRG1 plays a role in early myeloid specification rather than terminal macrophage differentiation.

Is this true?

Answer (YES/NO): NO